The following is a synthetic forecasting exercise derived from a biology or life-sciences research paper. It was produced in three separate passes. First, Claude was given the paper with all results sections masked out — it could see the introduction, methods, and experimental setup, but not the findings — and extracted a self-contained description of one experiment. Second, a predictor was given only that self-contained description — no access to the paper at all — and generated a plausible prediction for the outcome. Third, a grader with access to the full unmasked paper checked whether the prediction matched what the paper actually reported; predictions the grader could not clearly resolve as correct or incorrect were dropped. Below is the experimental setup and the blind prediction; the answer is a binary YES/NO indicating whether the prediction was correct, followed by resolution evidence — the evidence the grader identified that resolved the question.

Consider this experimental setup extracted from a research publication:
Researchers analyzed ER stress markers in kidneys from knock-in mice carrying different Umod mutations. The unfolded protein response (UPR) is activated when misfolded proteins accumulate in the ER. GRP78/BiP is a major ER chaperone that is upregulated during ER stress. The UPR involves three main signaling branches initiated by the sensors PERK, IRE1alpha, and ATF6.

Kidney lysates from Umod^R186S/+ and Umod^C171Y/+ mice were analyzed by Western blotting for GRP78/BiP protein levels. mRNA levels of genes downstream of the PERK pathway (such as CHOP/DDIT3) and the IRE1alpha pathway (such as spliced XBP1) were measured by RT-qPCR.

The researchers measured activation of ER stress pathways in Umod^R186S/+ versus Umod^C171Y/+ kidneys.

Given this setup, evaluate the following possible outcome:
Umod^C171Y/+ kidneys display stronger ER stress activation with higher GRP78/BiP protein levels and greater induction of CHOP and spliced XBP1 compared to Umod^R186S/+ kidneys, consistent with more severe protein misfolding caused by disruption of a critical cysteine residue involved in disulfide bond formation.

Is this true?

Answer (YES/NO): NO